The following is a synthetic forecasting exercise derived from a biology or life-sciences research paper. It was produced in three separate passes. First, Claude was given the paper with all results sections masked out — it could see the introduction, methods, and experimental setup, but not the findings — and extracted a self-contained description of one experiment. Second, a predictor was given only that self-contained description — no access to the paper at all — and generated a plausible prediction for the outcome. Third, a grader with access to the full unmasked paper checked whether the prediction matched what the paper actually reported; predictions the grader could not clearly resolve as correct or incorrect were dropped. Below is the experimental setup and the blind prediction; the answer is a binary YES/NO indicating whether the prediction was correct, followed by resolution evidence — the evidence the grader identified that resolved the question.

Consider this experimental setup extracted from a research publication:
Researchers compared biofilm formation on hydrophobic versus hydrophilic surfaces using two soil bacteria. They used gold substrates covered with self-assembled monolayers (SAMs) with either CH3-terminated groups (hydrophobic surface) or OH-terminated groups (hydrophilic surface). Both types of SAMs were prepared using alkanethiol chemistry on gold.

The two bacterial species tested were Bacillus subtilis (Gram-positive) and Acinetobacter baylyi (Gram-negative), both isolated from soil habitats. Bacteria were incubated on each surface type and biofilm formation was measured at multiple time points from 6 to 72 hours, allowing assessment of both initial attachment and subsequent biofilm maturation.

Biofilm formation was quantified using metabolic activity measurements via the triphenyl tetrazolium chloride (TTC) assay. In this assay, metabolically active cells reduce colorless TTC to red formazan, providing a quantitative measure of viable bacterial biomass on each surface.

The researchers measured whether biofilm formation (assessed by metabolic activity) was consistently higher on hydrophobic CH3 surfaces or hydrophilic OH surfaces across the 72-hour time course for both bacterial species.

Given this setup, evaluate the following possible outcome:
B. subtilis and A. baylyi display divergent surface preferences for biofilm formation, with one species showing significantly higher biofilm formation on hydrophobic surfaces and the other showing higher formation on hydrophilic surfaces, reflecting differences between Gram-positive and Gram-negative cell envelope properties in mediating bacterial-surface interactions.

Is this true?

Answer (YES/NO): NO